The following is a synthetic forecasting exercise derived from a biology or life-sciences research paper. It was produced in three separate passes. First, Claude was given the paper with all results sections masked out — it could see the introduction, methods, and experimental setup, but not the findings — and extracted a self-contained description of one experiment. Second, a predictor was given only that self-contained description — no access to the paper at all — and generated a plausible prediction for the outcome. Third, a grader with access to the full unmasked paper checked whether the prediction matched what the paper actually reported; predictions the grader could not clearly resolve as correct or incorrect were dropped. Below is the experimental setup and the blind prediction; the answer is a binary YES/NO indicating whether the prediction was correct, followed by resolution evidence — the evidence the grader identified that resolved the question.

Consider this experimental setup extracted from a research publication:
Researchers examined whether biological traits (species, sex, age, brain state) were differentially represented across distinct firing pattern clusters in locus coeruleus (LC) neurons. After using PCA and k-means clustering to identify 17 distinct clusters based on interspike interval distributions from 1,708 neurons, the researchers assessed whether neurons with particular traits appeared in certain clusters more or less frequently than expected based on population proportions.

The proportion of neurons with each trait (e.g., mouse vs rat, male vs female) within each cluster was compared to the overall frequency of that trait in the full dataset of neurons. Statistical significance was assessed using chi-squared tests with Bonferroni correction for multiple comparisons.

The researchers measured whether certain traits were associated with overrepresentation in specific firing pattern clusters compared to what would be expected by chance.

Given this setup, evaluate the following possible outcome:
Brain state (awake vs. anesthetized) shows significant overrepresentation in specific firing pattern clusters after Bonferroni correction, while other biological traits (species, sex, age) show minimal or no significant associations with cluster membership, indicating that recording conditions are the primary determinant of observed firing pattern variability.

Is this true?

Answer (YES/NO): NO